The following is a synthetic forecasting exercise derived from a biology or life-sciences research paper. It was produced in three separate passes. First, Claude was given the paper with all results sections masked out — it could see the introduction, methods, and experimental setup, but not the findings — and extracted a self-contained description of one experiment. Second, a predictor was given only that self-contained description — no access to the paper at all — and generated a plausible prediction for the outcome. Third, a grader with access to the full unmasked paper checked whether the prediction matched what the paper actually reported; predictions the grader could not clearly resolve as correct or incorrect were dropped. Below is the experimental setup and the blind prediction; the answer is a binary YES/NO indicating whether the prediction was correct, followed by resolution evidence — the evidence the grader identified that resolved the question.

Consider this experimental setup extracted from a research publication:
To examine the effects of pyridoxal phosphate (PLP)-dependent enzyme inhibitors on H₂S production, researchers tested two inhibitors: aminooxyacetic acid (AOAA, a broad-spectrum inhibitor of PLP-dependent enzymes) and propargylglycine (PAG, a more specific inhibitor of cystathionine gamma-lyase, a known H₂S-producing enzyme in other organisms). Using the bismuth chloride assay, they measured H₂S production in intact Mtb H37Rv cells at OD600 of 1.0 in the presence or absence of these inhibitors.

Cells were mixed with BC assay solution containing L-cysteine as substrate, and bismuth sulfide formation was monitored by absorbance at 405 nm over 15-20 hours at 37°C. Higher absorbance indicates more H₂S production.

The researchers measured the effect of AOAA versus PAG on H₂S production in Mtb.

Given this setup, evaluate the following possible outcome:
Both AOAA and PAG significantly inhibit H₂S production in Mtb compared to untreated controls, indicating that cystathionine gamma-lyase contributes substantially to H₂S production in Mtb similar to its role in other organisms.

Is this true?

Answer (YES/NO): NO